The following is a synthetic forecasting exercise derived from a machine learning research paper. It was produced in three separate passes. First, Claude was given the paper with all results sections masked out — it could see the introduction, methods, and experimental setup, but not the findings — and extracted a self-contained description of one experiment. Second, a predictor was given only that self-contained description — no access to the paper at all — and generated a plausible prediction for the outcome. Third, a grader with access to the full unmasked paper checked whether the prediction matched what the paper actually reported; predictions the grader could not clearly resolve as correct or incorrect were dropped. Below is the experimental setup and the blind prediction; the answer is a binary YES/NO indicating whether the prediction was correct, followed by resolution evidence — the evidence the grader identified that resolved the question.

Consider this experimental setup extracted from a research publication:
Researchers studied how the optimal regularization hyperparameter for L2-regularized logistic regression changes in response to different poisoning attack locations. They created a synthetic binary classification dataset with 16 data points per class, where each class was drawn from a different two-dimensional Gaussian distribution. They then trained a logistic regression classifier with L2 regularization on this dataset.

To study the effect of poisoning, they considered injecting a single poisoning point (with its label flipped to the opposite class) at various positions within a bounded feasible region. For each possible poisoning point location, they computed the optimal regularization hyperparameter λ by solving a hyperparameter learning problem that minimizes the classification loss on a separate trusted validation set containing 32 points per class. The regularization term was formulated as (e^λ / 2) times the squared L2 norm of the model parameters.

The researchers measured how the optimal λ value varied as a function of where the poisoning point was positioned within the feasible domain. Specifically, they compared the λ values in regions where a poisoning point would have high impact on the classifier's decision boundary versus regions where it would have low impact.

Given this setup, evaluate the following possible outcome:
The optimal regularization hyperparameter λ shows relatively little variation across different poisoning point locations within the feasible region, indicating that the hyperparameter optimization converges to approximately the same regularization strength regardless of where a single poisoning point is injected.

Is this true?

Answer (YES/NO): NO